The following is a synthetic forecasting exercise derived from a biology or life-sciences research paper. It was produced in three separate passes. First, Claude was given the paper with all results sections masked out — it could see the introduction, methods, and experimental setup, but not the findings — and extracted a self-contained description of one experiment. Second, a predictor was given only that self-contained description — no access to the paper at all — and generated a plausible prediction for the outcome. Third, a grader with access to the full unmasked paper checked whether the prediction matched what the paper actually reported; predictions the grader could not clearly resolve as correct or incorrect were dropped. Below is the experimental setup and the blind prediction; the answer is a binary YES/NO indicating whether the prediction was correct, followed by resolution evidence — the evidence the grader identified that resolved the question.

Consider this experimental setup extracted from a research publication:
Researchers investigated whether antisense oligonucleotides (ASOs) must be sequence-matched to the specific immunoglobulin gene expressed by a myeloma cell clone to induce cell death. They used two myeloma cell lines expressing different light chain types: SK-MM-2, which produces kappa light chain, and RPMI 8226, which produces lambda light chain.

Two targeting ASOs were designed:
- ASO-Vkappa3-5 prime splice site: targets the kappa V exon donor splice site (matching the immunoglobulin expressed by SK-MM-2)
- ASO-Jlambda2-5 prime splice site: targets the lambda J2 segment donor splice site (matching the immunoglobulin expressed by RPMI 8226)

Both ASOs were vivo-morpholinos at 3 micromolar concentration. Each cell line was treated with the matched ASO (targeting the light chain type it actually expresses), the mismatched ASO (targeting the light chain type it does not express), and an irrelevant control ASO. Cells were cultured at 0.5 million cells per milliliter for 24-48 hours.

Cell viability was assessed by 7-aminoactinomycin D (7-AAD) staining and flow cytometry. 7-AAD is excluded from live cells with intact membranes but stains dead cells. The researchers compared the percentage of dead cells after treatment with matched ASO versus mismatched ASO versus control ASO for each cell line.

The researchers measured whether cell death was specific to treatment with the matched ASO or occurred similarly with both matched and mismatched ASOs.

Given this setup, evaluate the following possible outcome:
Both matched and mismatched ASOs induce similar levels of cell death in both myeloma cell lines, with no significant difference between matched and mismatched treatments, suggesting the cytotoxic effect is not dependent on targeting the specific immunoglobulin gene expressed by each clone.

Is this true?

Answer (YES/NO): NO